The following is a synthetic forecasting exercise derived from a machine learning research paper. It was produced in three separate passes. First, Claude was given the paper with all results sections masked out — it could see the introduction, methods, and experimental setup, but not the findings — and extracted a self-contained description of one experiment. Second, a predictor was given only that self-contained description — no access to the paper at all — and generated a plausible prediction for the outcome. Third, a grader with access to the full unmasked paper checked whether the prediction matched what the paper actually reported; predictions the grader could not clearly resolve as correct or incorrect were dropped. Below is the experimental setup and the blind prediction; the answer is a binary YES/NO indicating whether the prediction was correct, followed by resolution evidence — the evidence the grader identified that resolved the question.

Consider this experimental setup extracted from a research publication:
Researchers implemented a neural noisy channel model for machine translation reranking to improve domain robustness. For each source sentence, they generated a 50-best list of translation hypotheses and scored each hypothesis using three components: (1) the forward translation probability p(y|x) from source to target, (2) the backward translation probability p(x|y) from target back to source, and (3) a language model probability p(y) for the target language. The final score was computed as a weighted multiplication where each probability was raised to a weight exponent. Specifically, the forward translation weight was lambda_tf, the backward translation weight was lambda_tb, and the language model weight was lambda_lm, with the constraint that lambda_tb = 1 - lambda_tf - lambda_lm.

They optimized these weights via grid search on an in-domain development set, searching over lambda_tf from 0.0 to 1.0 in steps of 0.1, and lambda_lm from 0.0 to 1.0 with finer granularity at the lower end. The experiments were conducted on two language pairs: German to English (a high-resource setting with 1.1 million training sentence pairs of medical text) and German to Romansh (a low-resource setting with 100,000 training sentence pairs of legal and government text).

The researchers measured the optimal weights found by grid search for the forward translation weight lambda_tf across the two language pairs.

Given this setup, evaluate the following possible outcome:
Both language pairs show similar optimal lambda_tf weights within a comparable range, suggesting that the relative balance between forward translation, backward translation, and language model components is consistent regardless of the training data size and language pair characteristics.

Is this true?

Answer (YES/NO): NO